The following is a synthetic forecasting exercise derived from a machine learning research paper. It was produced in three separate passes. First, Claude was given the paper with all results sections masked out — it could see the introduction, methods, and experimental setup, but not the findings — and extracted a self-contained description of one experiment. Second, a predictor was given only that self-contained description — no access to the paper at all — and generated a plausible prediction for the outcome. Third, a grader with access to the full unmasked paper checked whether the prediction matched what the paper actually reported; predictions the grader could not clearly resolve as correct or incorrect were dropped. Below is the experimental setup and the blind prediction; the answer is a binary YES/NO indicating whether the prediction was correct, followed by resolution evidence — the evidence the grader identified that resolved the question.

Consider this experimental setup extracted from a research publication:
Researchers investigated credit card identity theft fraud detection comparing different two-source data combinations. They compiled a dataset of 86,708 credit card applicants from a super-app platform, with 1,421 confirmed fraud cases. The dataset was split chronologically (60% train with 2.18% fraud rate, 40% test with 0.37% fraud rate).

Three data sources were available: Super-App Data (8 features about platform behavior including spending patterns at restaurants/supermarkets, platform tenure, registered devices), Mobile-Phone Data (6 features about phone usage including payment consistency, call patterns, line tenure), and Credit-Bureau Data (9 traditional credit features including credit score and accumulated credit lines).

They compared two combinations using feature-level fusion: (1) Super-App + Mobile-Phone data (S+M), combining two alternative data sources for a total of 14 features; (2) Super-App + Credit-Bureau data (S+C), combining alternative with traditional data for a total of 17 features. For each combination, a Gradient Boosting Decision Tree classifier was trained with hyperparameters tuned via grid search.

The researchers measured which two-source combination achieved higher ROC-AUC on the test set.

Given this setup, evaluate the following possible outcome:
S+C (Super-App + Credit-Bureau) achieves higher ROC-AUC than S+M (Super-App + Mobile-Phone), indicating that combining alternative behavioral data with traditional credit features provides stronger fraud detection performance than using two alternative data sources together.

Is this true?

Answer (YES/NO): YES